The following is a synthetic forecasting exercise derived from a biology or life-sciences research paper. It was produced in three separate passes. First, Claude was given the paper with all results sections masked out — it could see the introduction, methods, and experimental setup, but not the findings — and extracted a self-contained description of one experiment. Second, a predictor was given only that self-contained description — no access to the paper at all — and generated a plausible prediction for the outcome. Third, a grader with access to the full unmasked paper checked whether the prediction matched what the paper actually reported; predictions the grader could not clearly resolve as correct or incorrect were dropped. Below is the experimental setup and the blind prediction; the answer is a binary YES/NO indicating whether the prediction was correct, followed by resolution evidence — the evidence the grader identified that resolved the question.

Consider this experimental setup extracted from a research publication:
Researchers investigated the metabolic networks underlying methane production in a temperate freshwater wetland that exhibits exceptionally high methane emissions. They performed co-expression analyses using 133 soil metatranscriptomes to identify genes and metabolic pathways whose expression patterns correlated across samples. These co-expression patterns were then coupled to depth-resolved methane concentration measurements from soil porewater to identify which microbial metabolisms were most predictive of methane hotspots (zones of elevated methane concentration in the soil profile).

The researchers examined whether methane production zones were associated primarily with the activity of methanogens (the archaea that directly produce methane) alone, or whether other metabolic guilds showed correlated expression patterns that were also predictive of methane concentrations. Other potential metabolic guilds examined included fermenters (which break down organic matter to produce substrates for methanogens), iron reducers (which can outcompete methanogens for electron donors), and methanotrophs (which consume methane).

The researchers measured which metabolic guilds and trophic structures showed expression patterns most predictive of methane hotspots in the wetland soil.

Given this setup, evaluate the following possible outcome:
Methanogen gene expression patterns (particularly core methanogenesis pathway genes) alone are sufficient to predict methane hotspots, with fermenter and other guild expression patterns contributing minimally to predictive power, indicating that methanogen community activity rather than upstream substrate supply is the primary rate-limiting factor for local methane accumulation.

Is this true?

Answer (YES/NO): NO